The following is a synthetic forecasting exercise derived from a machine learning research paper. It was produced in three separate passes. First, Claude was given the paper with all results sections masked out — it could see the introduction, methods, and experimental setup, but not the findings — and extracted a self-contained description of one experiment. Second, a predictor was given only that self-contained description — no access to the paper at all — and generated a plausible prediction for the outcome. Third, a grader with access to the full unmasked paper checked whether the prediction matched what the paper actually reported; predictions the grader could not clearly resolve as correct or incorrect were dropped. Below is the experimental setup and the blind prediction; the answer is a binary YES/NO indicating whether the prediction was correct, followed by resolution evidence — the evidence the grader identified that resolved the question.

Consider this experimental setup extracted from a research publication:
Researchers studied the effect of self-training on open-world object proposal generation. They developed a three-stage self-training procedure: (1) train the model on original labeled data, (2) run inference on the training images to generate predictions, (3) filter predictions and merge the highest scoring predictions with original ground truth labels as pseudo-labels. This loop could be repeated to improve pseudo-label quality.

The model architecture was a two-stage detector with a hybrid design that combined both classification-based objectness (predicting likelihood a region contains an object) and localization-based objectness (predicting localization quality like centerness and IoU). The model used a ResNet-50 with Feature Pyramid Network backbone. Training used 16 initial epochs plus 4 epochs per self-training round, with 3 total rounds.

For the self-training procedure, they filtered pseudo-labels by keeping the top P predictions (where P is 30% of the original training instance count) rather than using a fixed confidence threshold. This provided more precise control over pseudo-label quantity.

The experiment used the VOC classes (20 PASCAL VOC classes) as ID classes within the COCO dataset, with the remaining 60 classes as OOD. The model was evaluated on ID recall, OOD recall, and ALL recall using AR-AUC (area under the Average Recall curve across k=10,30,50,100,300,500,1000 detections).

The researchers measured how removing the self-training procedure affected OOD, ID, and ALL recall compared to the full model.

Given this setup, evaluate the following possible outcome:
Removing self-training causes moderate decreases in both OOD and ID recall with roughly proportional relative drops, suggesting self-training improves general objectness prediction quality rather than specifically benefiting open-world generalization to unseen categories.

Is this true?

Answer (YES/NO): NO